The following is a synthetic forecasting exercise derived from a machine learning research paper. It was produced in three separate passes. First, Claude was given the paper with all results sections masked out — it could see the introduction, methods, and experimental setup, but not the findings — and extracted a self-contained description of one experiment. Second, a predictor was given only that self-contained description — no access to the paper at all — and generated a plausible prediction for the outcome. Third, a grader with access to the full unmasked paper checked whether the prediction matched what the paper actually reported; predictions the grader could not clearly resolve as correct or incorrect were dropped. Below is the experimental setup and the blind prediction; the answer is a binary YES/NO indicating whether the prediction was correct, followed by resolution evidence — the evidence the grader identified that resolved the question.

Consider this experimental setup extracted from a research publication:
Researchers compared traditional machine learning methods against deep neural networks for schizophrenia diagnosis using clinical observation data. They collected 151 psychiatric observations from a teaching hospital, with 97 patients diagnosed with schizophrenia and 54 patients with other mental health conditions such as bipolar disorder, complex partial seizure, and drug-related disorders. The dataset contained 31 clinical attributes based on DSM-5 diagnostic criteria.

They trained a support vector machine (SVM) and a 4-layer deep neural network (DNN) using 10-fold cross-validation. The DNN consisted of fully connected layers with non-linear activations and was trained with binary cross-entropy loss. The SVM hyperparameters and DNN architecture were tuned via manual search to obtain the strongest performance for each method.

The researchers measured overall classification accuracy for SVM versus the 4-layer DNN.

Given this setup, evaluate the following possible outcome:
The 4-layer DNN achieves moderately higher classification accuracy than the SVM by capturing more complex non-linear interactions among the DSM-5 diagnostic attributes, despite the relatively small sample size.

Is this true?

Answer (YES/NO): NO